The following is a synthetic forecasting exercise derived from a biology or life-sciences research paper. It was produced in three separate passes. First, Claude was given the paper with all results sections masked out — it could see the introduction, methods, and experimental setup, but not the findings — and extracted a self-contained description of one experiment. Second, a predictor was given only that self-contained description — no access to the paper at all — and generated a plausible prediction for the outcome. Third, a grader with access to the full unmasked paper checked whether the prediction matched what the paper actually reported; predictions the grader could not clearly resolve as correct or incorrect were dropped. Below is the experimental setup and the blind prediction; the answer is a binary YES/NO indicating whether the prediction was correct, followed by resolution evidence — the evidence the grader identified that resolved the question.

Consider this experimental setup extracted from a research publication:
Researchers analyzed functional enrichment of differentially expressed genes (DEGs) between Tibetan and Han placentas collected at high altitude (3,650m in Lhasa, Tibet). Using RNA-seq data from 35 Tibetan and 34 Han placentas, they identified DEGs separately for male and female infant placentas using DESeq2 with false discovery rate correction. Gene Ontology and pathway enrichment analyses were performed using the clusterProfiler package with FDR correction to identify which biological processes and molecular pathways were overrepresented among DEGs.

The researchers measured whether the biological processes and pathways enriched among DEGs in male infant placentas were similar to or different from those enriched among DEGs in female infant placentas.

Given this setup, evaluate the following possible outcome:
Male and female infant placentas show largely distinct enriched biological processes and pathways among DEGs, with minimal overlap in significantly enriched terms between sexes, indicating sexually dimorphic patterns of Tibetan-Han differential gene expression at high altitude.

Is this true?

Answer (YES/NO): YES